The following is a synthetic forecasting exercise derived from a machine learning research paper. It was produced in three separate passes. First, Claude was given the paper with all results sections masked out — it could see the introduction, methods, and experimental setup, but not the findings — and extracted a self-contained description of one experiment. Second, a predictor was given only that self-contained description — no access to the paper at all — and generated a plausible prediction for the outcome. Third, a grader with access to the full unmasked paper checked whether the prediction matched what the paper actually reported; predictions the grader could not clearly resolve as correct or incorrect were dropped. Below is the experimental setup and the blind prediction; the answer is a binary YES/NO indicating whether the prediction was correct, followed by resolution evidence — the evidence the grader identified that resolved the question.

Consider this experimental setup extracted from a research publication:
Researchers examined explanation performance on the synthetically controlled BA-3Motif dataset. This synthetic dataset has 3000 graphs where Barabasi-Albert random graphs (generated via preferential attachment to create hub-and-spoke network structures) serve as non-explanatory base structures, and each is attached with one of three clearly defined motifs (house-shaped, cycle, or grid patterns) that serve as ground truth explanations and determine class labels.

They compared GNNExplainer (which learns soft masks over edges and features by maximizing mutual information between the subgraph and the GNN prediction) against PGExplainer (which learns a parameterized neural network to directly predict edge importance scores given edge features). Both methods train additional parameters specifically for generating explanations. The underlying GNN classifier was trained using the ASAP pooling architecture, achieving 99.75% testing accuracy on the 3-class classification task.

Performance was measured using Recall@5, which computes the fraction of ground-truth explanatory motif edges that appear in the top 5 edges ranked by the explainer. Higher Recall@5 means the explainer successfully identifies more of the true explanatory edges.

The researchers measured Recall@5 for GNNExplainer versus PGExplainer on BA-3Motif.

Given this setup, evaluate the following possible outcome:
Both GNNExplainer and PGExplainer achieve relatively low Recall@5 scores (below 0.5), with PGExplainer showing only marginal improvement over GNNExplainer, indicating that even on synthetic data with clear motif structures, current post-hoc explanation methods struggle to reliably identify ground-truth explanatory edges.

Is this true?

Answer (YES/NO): NO